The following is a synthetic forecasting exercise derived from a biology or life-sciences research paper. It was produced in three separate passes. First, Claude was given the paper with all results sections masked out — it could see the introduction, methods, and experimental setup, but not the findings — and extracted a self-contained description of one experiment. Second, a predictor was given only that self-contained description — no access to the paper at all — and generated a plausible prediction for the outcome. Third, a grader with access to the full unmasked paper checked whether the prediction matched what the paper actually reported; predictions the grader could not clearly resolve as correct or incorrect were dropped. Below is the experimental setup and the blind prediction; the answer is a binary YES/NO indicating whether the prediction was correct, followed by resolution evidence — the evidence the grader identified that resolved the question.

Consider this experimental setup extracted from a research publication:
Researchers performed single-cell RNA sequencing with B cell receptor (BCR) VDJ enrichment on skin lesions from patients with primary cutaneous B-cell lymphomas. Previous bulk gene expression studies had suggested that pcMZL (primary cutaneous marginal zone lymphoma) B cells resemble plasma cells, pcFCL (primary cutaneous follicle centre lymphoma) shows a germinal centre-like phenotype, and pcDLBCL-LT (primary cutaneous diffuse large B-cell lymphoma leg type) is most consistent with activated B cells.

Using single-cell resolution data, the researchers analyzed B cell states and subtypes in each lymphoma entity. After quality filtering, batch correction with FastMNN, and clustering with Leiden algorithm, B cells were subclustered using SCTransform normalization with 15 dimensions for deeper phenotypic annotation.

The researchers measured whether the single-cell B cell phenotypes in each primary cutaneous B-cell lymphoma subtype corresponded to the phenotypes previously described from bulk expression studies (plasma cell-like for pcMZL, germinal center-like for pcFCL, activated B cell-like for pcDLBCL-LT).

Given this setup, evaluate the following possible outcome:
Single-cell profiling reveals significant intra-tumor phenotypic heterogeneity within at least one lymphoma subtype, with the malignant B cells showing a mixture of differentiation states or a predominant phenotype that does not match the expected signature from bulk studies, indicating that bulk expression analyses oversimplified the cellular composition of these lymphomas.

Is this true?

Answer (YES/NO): YES